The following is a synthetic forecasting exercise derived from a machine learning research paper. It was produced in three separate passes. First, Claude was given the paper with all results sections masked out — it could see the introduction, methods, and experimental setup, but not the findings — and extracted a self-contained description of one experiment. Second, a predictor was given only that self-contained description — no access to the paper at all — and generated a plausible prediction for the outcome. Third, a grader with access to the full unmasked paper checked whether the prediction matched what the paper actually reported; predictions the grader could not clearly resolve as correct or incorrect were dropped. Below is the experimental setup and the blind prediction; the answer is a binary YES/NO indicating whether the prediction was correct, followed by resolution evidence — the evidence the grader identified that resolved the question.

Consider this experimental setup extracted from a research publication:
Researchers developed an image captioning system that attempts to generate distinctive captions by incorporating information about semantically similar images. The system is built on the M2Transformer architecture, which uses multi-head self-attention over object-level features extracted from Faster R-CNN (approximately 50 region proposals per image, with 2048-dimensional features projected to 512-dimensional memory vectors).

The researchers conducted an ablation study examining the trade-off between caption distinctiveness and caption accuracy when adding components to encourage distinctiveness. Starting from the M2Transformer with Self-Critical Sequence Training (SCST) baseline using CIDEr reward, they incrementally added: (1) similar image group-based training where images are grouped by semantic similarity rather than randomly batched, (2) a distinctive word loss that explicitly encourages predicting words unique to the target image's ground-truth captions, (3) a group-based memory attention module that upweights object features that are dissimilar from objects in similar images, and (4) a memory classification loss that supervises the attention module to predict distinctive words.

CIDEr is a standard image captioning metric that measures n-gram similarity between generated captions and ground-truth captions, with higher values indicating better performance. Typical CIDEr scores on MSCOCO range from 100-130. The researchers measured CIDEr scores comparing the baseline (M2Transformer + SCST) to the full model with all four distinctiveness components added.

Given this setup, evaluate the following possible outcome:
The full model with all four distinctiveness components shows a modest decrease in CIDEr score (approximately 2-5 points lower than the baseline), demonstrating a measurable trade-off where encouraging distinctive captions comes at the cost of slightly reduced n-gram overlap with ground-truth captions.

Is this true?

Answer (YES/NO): NO